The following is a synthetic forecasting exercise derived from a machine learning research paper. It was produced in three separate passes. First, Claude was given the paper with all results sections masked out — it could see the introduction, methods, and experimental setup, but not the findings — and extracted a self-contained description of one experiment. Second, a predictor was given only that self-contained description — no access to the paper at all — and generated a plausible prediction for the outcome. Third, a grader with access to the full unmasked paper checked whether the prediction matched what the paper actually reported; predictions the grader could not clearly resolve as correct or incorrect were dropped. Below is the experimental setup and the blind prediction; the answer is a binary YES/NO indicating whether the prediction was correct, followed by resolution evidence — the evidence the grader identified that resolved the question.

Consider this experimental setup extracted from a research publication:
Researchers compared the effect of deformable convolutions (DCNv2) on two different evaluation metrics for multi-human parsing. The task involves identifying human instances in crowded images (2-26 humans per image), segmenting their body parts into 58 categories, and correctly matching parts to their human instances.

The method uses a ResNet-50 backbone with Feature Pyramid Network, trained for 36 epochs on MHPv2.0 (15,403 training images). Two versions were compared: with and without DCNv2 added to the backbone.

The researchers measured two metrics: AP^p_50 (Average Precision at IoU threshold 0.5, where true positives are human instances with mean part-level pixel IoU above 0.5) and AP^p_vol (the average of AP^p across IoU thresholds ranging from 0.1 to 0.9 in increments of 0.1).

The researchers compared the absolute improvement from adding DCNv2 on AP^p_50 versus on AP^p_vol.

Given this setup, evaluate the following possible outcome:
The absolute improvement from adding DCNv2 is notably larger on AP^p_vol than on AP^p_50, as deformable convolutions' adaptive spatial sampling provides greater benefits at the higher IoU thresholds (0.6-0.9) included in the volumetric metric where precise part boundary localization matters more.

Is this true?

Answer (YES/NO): NO